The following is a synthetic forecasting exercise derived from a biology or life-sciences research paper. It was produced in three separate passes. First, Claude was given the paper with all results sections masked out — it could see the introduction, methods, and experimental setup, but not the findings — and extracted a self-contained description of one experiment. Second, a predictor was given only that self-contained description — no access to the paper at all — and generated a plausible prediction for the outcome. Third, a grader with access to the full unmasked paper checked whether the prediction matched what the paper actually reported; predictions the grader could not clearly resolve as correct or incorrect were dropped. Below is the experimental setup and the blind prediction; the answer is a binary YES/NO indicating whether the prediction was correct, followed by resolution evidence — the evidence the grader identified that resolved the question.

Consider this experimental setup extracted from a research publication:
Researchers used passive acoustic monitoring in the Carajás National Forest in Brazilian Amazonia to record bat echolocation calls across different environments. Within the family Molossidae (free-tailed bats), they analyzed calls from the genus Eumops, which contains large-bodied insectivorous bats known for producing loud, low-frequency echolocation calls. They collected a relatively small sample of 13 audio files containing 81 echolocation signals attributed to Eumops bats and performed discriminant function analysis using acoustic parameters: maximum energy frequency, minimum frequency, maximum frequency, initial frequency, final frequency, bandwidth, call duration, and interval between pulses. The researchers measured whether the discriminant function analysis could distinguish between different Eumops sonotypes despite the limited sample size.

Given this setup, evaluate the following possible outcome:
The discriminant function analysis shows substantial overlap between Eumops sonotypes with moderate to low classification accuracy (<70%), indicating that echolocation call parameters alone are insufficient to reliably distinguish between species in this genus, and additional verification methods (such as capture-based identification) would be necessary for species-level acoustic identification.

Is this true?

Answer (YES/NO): NO